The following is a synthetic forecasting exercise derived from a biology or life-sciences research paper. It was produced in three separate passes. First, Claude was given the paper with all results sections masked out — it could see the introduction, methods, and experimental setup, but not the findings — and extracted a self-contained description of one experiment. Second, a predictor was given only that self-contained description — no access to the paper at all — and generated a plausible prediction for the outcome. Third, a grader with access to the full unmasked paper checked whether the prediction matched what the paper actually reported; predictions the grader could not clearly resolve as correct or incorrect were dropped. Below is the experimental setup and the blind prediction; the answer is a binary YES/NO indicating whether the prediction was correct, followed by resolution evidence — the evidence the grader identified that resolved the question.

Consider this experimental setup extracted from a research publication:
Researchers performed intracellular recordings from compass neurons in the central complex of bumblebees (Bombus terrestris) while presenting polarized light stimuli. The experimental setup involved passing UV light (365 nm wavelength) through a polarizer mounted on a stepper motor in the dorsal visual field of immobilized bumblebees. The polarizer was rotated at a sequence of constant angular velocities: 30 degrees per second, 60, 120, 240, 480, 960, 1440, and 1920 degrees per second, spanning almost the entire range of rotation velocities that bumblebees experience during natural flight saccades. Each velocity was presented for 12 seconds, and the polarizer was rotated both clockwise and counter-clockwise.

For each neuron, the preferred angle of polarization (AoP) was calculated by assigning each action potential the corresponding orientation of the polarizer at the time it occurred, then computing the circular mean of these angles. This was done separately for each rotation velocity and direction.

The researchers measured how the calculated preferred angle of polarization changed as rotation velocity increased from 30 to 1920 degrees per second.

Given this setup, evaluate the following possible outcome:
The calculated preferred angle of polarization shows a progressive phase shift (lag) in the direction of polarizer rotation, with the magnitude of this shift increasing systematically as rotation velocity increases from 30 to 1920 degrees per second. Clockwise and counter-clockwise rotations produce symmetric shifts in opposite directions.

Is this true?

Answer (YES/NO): NO